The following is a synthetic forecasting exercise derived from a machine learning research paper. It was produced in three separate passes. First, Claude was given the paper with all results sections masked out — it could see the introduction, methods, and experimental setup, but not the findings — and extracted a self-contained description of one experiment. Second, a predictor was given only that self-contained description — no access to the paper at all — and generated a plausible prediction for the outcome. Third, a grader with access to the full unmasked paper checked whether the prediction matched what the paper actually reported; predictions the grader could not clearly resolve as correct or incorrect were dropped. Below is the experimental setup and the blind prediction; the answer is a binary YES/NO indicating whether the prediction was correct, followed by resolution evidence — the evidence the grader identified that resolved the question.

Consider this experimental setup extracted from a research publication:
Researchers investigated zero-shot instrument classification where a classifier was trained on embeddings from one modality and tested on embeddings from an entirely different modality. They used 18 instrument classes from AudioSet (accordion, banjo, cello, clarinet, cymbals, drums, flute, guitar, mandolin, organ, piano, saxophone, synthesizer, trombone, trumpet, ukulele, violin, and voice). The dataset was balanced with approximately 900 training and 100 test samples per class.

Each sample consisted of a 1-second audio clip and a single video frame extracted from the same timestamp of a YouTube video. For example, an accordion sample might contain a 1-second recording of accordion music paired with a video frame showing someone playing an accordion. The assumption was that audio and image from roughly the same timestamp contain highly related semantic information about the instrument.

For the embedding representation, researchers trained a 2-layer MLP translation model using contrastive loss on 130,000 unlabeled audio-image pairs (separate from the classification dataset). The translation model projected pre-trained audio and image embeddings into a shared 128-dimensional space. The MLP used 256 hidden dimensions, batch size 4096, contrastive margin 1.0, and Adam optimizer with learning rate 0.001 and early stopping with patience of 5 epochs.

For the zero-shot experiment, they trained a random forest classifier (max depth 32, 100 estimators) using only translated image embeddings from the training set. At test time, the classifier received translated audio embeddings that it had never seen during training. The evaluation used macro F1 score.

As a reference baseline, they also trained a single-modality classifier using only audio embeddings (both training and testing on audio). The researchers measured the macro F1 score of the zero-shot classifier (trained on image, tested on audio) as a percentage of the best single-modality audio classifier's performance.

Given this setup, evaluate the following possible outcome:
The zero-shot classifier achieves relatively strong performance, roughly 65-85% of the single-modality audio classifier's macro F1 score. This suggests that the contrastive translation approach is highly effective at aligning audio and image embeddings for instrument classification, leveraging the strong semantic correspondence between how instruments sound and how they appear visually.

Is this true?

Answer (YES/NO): YES